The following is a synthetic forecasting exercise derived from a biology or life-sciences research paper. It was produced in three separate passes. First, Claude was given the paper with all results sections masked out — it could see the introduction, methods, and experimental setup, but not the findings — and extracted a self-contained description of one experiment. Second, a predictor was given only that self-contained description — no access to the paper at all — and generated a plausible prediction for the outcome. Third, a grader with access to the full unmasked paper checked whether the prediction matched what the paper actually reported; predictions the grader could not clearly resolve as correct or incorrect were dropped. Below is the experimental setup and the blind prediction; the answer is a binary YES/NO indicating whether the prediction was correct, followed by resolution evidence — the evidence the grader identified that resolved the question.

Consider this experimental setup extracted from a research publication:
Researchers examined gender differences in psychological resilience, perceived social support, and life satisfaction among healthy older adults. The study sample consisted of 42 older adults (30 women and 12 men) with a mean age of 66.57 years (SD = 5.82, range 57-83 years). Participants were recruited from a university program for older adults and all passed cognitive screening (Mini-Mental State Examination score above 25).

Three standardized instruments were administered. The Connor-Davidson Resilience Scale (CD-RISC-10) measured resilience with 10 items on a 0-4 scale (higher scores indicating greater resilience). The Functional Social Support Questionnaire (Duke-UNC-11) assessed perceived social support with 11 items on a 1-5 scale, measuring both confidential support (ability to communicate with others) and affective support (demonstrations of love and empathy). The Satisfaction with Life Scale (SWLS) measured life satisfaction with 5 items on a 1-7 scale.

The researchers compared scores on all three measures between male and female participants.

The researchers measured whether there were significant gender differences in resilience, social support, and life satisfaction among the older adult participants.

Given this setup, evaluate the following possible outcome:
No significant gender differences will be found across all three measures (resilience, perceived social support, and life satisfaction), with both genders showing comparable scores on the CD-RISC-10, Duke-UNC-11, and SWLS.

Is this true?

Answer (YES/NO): YES